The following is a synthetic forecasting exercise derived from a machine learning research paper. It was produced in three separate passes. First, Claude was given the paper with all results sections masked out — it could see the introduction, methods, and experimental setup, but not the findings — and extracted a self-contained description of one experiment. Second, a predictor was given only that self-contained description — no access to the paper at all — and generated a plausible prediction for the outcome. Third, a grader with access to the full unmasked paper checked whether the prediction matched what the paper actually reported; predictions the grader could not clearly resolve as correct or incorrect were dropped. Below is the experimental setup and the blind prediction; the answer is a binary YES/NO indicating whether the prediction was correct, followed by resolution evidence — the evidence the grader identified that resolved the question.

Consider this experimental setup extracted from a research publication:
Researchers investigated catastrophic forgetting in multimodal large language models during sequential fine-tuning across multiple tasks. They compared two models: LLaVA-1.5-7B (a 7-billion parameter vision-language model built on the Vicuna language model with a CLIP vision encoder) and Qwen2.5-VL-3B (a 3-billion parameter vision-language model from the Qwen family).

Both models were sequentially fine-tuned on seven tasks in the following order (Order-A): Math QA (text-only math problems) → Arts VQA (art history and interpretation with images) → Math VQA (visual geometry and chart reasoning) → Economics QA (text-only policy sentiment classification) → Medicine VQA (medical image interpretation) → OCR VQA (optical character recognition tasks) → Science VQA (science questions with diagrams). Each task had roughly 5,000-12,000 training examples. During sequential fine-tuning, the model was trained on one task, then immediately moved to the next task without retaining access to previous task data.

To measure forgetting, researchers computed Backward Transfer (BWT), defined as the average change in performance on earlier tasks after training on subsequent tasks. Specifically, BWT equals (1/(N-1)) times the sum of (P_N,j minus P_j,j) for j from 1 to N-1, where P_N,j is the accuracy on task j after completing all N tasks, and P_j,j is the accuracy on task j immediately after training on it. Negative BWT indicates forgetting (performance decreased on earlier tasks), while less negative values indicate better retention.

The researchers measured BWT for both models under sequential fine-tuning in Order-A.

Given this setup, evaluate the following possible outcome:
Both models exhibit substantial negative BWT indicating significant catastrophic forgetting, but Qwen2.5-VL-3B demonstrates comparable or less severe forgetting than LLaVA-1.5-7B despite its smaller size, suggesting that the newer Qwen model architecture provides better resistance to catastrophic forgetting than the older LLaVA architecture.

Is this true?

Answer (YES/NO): YES